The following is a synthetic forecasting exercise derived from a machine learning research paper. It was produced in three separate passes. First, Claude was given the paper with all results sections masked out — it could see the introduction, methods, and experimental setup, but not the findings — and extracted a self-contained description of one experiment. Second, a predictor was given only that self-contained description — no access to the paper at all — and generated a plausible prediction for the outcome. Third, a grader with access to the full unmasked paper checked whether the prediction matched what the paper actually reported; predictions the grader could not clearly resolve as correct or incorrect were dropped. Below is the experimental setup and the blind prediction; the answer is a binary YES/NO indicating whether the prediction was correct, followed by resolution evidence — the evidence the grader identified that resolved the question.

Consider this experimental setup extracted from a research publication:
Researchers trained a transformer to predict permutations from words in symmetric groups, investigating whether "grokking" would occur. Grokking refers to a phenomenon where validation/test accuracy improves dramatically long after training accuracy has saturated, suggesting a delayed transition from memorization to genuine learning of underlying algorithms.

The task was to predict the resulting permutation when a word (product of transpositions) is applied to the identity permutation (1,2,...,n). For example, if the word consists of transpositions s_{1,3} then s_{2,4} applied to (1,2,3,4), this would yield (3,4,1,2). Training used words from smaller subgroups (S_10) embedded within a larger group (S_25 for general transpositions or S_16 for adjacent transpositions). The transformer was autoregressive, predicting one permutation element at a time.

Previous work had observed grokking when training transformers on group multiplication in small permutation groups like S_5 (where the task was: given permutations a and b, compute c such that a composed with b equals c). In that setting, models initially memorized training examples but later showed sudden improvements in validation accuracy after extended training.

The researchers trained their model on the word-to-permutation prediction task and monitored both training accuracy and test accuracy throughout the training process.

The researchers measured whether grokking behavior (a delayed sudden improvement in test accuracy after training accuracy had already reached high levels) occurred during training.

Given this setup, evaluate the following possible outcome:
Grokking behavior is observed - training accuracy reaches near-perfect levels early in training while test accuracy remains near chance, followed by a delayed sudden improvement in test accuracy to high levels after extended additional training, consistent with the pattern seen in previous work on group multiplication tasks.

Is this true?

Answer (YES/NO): NO